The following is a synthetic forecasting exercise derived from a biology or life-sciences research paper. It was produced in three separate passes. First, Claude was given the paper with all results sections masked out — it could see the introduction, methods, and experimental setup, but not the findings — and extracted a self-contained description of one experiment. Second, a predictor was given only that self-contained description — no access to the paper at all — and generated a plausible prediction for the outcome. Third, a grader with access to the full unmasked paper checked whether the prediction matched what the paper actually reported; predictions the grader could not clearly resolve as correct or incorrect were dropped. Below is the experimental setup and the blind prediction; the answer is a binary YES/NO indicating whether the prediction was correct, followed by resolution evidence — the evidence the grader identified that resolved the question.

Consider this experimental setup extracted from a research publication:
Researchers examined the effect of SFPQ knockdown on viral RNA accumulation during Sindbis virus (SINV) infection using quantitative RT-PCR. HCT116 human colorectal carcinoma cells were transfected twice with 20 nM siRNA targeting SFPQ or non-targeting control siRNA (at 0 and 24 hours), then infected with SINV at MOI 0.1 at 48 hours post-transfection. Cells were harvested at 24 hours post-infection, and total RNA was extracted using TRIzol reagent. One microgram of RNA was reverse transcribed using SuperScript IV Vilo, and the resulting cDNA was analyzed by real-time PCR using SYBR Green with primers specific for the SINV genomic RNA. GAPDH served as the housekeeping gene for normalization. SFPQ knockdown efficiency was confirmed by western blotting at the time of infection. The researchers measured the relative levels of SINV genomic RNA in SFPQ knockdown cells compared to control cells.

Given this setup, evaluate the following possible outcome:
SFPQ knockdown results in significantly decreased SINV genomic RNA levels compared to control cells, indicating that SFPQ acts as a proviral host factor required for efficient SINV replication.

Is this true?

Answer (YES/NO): YES